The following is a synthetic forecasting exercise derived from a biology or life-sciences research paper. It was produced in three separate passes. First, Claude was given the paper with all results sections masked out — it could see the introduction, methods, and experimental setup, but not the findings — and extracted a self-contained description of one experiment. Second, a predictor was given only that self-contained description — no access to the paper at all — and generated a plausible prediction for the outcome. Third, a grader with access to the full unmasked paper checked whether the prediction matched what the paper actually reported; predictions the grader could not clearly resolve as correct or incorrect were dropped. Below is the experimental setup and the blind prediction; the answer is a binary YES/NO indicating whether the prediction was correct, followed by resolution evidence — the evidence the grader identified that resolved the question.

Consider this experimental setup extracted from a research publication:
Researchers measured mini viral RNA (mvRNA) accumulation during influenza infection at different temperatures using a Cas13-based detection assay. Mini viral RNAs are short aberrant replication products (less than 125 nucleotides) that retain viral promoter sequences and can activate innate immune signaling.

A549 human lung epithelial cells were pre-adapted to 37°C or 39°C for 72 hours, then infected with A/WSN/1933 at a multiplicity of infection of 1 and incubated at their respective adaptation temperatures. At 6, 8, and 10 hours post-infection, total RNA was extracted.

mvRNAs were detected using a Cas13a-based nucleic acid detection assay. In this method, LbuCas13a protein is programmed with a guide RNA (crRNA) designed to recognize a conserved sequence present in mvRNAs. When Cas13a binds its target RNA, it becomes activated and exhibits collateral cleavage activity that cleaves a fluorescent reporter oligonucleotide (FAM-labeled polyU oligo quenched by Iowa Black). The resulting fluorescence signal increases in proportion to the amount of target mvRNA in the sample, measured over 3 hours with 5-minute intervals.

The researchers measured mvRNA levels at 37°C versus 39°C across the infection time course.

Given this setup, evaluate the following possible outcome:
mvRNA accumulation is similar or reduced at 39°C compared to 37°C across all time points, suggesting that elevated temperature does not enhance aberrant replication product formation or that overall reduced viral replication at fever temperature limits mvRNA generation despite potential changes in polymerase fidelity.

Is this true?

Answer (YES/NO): NO